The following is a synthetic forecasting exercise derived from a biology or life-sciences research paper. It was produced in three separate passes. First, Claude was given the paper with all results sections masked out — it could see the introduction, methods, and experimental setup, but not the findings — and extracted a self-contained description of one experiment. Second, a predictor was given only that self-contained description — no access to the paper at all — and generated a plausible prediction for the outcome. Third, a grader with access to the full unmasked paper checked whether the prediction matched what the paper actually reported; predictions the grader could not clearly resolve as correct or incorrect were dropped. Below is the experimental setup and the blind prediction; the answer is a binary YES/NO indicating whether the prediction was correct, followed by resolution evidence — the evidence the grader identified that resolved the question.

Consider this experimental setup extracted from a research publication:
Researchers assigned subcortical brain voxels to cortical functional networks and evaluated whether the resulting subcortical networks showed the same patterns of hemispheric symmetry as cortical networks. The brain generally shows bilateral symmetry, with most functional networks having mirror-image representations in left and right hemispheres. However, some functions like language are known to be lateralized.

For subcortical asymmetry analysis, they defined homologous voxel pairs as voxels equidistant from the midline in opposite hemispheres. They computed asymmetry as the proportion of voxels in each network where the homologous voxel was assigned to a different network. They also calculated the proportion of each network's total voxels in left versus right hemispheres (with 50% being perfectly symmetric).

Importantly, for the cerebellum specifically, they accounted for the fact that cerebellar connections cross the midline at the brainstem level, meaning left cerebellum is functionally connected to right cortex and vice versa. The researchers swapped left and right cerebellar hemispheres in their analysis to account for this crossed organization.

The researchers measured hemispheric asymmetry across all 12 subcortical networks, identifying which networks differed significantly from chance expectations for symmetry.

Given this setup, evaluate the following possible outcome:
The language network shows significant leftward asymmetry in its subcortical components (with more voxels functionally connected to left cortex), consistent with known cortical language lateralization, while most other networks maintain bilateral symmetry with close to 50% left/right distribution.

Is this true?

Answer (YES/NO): YES